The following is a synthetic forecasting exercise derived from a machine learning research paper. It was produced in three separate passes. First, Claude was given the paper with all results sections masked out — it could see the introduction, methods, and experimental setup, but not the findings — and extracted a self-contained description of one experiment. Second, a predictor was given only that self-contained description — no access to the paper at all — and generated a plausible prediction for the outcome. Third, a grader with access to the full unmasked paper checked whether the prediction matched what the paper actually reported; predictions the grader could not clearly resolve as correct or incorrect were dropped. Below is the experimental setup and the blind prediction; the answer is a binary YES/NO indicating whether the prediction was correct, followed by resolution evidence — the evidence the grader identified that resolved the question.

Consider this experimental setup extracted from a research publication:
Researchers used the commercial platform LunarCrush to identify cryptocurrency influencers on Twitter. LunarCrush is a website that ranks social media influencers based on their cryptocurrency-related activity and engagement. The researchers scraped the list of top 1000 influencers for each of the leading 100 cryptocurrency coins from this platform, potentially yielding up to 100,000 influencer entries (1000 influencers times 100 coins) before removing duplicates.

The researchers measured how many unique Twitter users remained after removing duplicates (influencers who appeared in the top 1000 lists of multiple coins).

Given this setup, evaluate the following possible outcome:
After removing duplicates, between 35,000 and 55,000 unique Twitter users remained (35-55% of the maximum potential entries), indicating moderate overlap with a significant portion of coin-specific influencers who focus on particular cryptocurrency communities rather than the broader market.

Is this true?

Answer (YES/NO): YES